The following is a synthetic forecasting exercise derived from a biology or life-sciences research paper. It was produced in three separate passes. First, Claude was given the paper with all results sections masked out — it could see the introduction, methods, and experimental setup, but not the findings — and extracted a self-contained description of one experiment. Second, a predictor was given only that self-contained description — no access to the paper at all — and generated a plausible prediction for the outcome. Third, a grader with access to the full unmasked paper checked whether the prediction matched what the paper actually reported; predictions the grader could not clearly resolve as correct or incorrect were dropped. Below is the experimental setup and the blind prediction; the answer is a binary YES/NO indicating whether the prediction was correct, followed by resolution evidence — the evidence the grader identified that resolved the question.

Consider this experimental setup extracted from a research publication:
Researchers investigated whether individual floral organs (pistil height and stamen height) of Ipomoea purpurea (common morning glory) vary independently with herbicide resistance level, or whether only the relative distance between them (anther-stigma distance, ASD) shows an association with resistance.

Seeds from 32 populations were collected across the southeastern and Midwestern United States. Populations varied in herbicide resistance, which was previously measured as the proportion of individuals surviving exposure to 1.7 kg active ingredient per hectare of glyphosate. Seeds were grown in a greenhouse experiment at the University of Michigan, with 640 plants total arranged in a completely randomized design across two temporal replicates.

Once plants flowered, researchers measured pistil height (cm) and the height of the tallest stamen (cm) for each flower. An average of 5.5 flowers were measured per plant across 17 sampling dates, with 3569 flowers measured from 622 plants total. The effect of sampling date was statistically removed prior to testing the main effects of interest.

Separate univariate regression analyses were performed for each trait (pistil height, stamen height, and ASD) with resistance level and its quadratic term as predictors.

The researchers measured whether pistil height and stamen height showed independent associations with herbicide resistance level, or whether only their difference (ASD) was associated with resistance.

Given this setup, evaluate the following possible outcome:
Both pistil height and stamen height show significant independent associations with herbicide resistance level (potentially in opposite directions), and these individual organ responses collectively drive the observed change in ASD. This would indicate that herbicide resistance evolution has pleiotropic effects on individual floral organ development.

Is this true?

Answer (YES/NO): NO